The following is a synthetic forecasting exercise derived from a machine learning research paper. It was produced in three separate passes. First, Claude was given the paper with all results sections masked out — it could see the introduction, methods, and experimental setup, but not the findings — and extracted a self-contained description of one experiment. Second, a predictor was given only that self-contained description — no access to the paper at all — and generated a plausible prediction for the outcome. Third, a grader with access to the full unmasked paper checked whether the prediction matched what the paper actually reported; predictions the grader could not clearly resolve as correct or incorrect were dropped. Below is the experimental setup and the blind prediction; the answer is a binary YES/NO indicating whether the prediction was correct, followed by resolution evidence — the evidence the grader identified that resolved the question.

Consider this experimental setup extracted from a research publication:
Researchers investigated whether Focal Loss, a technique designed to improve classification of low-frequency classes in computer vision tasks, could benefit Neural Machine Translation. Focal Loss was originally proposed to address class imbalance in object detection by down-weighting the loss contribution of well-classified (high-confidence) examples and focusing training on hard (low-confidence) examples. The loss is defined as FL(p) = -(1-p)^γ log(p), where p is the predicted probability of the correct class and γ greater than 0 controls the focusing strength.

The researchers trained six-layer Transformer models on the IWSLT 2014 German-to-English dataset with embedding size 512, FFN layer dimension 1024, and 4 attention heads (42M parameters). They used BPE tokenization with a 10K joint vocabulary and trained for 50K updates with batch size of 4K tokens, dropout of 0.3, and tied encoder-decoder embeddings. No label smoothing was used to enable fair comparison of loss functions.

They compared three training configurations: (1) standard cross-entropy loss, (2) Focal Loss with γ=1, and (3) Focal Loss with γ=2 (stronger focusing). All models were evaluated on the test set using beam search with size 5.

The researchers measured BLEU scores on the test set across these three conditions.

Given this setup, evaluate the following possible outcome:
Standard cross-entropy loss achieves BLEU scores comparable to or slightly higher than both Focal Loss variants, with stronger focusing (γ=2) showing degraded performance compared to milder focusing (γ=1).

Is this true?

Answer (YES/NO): YES